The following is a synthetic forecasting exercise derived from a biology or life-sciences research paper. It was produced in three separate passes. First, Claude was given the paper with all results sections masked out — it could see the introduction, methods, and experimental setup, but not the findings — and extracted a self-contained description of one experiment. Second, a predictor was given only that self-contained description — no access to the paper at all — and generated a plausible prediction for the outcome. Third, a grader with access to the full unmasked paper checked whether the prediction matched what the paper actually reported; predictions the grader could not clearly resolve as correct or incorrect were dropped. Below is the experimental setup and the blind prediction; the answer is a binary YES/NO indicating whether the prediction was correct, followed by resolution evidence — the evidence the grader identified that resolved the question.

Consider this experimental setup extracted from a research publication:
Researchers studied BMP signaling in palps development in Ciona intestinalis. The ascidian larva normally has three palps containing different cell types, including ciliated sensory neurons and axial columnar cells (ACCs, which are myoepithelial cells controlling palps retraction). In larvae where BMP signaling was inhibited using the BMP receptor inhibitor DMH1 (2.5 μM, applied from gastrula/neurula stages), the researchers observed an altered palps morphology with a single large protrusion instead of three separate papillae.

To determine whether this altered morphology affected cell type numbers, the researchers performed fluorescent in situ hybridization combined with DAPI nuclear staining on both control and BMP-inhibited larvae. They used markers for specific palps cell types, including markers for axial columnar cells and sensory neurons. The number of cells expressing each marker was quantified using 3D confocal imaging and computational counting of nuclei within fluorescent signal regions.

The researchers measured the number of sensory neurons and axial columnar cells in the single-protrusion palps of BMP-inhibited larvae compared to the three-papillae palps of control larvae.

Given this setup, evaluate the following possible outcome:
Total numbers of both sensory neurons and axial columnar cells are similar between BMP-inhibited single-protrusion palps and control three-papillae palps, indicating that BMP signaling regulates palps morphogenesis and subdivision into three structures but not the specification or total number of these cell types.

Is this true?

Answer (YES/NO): NO